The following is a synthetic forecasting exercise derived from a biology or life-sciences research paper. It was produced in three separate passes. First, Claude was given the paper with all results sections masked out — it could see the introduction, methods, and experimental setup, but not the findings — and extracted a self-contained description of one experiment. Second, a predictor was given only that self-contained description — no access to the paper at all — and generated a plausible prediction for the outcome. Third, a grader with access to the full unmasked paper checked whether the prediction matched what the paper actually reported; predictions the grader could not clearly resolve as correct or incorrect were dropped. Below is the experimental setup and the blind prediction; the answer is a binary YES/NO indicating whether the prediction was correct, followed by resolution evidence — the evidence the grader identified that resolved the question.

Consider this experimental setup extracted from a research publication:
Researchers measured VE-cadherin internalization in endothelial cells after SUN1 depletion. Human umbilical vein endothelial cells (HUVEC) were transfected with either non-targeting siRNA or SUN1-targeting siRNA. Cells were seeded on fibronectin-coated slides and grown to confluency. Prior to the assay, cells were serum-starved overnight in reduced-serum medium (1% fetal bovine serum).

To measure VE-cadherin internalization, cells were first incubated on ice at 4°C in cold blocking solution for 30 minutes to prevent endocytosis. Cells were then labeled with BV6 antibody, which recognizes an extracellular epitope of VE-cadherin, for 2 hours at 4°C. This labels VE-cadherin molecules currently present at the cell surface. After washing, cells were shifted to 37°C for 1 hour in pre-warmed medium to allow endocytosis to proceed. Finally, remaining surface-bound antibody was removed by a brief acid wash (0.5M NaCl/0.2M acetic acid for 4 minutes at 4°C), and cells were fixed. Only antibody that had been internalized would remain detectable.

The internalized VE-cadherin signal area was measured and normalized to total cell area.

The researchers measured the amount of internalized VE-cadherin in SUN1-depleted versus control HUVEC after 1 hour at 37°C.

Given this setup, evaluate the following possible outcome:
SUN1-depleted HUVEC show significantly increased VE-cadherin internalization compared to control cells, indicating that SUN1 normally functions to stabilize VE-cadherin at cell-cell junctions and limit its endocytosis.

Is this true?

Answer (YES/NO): YES